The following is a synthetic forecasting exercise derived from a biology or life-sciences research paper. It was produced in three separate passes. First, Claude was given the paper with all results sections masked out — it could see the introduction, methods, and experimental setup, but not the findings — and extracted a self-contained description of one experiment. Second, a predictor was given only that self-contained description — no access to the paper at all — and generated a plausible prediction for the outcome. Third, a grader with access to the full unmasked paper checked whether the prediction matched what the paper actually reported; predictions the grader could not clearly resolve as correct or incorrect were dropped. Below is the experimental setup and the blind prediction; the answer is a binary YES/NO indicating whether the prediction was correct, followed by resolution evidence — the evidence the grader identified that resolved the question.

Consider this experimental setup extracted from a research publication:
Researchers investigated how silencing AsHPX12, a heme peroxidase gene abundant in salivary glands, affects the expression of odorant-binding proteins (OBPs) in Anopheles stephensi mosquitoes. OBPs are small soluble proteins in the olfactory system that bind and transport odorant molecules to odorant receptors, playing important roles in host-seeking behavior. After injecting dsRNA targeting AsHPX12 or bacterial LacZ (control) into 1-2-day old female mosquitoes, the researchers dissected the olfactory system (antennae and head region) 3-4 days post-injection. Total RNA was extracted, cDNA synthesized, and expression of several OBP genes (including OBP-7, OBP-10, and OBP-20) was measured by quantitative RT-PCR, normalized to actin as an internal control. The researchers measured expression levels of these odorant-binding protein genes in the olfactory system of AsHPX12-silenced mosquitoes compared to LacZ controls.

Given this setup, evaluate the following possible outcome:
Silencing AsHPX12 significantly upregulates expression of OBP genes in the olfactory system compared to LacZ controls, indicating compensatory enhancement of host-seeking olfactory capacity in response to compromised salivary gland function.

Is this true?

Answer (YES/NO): YES